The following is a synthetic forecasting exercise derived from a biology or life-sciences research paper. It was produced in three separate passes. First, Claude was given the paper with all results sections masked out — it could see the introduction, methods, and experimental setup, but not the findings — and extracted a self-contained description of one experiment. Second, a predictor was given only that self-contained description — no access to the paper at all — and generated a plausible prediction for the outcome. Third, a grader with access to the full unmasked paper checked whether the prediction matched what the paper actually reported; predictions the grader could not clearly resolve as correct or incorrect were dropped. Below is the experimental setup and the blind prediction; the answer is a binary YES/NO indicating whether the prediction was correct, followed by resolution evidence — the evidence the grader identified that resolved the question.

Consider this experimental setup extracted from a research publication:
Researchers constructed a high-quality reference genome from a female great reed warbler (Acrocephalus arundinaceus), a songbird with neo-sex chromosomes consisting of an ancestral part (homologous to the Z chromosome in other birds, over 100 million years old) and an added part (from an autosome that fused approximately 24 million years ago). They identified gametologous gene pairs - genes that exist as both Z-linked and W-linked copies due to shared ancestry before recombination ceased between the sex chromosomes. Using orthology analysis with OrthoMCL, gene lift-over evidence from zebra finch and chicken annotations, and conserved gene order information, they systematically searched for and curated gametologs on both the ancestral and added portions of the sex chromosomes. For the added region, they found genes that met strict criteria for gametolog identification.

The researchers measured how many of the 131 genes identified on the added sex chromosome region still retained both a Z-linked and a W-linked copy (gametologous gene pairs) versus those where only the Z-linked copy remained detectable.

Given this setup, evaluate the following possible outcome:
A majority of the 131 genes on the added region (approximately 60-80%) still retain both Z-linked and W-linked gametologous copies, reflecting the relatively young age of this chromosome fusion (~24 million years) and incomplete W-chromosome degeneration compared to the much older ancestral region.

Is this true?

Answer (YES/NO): NO